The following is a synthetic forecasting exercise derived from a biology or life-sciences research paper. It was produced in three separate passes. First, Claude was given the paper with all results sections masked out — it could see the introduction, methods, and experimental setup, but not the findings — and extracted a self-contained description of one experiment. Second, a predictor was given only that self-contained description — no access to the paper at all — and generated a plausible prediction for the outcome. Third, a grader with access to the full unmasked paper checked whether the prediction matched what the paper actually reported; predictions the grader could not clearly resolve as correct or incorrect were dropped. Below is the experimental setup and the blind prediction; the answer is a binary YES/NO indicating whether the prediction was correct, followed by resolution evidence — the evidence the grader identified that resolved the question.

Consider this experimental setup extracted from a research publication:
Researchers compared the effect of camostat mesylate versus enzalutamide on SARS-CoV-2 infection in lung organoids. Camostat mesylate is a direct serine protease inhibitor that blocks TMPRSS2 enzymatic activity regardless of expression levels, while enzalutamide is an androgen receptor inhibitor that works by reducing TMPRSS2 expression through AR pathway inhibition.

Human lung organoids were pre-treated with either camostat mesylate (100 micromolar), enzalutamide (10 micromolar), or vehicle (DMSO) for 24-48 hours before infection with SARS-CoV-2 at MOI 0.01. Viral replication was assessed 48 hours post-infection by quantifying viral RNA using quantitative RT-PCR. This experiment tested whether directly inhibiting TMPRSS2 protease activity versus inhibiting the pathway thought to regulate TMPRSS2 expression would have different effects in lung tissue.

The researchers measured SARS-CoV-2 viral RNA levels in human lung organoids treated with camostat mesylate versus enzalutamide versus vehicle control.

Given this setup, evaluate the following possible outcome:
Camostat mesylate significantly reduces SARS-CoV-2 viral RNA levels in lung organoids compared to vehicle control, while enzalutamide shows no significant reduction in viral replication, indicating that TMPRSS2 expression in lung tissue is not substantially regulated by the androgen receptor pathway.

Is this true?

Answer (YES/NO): YES